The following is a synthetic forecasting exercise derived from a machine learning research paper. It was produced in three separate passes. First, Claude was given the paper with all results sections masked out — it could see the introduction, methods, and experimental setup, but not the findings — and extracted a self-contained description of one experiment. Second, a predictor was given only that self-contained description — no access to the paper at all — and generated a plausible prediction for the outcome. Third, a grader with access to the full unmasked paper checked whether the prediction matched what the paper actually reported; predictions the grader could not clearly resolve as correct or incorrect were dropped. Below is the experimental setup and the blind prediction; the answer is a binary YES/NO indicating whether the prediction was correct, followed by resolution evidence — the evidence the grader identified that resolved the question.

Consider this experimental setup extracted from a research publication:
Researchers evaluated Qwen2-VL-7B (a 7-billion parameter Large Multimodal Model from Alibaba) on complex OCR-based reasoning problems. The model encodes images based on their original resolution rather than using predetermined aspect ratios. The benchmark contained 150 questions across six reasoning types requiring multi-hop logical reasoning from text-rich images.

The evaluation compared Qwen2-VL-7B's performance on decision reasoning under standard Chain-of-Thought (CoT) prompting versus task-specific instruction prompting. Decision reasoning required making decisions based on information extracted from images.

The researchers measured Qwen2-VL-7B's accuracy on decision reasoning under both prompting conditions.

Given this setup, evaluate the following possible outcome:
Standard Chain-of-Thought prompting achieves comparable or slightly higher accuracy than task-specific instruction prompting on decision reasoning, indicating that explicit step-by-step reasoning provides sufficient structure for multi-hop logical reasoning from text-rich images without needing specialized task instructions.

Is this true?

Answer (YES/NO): NO